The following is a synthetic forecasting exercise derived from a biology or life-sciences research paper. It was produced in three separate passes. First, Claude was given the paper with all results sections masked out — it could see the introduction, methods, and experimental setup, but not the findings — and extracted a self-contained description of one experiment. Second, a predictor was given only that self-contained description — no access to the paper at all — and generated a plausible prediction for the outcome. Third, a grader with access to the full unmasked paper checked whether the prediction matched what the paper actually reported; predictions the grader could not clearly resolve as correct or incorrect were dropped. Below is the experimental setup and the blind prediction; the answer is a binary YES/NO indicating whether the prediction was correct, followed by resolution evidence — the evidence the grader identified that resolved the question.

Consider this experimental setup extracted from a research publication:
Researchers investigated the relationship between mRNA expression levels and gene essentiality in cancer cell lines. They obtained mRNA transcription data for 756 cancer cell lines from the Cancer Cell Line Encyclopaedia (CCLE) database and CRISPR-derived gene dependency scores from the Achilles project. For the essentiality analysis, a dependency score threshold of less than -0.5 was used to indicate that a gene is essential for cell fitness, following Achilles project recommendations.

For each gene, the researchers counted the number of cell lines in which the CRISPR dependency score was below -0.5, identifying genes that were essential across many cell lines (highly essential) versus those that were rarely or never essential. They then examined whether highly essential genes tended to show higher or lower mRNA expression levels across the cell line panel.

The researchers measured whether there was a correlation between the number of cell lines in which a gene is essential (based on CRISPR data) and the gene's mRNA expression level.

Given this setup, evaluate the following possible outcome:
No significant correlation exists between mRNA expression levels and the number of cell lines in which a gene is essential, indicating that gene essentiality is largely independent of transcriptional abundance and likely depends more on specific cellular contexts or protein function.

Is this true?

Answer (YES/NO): NO